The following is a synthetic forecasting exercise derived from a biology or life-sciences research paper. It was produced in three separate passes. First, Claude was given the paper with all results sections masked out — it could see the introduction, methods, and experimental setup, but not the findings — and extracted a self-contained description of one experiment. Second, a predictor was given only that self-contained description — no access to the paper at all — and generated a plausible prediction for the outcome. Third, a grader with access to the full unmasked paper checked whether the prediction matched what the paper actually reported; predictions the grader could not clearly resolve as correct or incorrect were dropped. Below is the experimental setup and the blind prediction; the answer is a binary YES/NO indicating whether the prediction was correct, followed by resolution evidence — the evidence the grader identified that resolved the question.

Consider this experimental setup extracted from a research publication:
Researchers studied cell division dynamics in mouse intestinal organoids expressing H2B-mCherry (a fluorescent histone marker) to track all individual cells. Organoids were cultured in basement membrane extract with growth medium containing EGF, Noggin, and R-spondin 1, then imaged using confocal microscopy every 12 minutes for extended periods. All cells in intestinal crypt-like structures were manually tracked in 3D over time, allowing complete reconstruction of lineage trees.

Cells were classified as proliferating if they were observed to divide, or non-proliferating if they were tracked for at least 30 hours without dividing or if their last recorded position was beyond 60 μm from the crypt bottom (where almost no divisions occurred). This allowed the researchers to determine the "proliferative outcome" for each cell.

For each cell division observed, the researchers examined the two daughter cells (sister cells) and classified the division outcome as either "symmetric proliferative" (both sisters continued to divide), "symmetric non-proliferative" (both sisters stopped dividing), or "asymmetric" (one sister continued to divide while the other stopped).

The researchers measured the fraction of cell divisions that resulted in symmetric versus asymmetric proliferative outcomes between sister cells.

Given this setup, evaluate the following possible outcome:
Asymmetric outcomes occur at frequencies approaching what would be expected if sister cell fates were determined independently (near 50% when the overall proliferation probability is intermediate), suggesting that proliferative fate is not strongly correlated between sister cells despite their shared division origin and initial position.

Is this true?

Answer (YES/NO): NO